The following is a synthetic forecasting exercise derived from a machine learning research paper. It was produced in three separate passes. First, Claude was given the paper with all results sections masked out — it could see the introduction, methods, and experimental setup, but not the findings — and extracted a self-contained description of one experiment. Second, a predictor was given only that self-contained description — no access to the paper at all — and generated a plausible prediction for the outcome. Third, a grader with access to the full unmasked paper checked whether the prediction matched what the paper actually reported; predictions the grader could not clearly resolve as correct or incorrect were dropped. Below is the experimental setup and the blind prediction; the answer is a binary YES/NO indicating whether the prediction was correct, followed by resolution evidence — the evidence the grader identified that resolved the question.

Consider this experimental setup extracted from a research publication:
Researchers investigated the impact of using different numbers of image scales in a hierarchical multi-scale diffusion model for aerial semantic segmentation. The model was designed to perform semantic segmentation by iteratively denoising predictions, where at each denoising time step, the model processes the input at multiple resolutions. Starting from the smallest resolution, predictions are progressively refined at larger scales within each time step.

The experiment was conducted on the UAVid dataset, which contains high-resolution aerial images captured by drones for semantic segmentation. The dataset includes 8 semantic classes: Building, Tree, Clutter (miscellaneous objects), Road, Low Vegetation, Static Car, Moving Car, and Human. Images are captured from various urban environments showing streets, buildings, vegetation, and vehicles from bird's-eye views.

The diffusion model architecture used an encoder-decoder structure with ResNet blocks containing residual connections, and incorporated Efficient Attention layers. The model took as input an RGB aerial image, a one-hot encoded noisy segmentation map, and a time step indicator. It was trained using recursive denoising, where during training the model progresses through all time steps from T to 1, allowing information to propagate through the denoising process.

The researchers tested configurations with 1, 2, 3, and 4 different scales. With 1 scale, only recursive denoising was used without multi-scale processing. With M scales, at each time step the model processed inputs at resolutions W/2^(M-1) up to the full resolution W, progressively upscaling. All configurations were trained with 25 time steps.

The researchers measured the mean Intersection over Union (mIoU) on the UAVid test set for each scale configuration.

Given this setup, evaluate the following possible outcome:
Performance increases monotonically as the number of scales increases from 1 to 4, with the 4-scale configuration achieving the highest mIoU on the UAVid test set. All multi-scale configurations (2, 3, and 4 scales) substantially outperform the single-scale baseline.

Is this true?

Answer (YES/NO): NO